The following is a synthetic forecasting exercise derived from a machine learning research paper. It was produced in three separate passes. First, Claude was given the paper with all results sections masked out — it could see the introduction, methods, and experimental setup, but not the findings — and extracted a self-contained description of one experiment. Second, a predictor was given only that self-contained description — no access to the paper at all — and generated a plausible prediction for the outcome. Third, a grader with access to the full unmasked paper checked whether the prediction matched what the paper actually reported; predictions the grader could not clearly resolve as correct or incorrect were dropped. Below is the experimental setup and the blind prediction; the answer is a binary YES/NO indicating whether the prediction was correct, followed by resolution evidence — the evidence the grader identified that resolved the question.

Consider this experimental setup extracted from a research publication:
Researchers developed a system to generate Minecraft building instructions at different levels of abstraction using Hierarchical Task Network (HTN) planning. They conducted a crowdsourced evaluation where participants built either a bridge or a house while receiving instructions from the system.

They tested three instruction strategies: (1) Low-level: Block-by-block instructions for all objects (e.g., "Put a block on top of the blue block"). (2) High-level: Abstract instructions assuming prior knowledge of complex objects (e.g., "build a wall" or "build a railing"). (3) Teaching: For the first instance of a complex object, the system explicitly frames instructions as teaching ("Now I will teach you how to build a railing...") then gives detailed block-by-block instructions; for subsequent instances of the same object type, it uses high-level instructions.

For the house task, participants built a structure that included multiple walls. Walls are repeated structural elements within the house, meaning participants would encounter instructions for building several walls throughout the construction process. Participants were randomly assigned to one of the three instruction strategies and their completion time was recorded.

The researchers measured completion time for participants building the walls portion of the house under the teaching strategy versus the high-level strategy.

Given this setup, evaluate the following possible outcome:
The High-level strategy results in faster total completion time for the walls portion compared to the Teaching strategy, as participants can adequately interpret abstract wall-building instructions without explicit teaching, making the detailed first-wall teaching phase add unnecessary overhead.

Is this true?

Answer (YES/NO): YES